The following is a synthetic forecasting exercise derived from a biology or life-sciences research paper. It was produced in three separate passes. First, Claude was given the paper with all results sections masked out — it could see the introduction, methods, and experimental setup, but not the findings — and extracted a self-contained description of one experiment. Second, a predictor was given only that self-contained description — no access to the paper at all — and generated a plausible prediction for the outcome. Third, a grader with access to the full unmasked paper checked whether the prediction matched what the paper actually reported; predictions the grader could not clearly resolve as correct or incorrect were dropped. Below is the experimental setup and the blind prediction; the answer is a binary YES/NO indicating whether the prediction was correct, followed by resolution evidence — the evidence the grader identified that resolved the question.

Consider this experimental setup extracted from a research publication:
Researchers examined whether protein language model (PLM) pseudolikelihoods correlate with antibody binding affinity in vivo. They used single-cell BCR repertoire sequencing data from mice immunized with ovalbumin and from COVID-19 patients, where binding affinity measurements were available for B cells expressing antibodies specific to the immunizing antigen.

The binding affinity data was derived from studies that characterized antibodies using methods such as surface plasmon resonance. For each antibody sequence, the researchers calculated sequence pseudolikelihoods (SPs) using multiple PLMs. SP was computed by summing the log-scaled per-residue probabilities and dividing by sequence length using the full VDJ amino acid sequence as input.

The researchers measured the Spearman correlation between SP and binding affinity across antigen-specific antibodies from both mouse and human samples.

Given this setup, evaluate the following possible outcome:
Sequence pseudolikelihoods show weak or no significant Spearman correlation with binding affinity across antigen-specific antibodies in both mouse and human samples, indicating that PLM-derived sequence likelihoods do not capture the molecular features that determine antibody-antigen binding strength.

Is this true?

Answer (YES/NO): NO